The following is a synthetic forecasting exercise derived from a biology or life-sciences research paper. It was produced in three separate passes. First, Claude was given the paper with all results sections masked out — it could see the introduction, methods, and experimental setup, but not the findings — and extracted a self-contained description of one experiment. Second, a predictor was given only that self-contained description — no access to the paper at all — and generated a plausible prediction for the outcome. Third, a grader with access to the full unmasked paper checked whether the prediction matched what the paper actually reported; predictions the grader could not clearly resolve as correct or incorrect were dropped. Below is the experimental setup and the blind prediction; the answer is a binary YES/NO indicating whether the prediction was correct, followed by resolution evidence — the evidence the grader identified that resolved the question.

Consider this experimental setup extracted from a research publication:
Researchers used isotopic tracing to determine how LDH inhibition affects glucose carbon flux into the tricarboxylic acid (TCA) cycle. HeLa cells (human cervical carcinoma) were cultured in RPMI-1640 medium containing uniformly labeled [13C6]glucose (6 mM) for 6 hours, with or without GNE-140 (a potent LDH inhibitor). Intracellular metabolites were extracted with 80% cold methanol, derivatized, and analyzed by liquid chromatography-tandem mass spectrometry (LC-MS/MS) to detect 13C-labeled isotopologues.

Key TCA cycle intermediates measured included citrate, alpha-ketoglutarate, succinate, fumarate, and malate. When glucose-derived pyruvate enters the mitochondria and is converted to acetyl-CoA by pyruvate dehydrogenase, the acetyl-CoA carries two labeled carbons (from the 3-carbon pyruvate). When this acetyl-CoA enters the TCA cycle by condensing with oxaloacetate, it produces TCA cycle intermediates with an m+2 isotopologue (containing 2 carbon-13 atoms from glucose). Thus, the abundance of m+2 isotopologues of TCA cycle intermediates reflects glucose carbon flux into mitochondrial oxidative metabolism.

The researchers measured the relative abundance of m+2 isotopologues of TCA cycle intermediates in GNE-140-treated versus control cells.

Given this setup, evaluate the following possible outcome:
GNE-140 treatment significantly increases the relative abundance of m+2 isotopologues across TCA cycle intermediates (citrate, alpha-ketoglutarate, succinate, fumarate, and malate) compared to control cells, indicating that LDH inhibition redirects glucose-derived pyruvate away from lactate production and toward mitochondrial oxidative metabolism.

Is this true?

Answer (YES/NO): NO